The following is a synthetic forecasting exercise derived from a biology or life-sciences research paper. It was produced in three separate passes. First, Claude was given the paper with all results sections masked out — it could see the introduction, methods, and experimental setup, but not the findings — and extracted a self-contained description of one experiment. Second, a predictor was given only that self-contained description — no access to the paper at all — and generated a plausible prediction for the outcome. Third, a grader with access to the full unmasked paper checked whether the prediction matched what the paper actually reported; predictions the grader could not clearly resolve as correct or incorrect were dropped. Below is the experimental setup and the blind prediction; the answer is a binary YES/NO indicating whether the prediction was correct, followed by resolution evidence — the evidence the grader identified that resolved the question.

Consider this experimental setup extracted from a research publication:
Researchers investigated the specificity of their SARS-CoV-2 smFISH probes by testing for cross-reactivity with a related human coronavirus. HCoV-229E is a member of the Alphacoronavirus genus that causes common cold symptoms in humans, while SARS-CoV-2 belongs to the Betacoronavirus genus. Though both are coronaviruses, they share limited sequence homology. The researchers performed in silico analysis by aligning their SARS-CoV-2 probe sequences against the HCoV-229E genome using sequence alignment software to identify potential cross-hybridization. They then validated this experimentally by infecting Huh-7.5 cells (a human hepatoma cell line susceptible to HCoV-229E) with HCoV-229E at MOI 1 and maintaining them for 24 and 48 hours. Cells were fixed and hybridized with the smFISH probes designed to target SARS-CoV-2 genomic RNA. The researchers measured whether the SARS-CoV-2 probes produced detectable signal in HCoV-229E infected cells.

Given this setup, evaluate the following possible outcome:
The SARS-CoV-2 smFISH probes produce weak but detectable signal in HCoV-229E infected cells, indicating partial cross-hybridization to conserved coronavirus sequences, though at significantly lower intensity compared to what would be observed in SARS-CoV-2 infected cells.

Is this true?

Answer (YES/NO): NO